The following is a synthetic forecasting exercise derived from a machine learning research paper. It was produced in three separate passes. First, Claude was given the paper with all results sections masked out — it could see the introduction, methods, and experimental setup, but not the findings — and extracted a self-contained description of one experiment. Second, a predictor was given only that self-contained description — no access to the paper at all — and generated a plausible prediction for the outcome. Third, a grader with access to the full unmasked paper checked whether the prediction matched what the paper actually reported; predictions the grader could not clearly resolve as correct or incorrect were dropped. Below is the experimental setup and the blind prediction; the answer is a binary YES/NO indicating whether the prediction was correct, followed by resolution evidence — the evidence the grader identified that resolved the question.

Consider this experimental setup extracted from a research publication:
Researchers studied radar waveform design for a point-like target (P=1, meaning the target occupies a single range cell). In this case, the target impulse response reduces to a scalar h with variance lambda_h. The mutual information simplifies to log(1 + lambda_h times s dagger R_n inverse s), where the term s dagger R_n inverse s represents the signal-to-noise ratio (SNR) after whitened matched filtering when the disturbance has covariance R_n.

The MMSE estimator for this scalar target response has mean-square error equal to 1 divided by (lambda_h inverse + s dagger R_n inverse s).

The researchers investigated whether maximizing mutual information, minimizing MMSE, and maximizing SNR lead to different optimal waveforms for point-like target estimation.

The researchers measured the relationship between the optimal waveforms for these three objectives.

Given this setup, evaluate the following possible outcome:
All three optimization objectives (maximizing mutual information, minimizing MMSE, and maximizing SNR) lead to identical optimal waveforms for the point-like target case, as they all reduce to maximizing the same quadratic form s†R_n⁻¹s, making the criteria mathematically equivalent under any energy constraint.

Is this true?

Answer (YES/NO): YES